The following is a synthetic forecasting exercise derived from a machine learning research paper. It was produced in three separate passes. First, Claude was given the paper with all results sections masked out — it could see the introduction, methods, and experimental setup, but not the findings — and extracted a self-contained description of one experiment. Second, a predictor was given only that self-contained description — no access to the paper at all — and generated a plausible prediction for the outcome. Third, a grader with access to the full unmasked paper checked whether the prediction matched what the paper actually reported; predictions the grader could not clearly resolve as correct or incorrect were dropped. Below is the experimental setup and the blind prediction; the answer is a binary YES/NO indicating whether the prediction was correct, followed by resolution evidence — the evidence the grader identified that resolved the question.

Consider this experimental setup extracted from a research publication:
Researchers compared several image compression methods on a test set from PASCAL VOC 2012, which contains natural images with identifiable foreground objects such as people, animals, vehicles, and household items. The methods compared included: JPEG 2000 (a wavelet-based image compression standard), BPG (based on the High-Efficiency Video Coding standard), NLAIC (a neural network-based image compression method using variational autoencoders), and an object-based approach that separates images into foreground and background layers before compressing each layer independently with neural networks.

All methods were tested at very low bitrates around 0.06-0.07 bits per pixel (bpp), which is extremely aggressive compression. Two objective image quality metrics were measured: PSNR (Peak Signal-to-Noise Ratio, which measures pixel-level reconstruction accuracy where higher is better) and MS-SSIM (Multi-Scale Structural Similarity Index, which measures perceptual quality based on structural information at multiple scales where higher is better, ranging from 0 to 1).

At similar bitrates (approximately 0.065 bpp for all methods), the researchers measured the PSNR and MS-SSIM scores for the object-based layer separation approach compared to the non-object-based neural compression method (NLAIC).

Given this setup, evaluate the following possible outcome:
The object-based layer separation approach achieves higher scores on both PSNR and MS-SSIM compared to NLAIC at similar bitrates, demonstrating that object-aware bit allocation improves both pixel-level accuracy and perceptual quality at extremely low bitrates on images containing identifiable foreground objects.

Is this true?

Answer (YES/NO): NO